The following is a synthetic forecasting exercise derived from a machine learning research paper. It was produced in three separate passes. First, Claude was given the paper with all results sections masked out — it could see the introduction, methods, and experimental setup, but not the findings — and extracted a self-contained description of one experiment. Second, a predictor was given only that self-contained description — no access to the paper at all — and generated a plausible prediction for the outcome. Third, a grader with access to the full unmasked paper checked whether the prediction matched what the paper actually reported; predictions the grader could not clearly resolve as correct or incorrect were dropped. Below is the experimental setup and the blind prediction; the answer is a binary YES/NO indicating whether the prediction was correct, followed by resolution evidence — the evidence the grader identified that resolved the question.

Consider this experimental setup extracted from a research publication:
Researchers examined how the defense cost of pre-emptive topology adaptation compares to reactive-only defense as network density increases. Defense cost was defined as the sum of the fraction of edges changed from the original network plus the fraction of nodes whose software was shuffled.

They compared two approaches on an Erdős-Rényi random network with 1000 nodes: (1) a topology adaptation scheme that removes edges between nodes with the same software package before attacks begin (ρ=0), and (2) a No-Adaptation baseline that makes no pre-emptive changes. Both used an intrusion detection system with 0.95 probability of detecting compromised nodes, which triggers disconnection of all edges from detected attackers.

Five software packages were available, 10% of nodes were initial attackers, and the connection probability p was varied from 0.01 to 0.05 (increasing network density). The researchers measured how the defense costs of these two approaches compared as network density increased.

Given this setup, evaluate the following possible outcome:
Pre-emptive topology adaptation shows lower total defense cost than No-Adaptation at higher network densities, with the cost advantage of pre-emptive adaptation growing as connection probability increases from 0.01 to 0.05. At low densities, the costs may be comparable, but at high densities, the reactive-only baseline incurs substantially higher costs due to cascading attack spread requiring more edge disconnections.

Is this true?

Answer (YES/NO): NO